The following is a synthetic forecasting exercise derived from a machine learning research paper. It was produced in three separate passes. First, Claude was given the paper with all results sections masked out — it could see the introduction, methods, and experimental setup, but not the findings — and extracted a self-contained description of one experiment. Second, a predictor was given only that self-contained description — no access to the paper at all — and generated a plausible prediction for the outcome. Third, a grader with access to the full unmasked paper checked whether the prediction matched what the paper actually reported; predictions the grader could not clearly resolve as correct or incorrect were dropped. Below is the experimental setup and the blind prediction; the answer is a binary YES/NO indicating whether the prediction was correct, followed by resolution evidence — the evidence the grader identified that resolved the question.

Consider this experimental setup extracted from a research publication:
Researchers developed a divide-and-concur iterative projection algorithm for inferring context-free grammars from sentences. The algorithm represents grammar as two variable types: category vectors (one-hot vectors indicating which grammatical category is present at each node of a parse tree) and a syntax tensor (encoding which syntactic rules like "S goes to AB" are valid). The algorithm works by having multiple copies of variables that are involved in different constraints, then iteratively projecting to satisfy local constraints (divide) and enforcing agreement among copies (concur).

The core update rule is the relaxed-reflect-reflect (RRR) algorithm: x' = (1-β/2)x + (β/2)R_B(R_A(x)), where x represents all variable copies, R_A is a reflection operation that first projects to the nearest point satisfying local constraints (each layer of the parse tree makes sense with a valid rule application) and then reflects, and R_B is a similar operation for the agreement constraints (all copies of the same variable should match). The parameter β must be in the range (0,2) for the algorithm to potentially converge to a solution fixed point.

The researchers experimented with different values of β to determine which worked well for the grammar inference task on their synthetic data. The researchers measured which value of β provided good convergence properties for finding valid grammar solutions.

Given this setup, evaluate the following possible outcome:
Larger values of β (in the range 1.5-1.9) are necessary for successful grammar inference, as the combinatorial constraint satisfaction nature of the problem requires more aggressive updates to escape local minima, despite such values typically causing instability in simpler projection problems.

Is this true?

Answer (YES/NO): NO